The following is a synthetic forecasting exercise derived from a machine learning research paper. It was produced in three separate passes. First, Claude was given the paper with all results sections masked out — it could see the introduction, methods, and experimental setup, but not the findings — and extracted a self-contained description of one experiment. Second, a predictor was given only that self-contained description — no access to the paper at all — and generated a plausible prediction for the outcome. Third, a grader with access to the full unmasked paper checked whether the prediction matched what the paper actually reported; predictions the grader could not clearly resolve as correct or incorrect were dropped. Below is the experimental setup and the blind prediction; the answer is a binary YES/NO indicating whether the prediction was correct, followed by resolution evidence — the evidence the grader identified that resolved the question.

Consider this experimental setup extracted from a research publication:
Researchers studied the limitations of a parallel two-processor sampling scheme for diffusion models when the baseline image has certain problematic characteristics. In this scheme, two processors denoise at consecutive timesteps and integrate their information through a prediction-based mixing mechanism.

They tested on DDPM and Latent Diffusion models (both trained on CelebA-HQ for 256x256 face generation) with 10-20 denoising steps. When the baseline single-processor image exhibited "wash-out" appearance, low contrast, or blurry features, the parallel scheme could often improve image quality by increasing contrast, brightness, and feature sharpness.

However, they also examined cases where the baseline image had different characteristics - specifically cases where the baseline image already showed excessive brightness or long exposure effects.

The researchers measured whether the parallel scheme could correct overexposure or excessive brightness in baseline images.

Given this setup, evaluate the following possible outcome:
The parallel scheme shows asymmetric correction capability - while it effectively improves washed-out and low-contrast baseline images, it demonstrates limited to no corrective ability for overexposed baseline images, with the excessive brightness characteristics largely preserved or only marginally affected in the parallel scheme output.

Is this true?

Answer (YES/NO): YES